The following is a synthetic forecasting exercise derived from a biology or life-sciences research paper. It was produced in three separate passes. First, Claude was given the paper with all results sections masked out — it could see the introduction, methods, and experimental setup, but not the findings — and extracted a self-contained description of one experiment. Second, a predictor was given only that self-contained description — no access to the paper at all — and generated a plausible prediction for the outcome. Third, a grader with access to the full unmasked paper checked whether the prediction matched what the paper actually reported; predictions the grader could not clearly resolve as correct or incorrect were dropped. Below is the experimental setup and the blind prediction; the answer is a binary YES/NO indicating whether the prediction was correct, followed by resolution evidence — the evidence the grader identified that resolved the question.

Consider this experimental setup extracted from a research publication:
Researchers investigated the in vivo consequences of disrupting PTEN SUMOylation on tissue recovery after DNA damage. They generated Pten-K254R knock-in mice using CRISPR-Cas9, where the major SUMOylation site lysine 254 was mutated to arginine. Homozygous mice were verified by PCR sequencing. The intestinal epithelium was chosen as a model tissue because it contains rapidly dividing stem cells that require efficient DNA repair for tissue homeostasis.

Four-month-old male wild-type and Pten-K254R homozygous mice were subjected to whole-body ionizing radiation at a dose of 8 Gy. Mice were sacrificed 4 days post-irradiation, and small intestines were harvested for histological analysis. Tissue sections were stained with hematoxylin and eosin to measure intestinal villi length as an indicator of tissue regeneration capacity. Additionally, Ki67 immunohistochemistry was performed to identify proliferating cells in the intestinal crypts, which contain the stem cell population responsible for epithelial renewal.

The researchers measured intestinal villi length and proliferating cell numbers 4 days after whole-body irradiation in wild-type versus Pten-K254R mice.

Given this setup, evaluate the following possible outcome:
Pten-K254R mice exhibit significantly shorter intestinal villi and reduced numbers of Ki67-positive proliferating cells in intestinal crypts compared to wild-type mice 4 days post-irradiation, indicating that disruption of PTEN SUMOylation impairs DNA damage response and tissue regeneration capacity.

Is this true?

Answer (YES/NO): YES